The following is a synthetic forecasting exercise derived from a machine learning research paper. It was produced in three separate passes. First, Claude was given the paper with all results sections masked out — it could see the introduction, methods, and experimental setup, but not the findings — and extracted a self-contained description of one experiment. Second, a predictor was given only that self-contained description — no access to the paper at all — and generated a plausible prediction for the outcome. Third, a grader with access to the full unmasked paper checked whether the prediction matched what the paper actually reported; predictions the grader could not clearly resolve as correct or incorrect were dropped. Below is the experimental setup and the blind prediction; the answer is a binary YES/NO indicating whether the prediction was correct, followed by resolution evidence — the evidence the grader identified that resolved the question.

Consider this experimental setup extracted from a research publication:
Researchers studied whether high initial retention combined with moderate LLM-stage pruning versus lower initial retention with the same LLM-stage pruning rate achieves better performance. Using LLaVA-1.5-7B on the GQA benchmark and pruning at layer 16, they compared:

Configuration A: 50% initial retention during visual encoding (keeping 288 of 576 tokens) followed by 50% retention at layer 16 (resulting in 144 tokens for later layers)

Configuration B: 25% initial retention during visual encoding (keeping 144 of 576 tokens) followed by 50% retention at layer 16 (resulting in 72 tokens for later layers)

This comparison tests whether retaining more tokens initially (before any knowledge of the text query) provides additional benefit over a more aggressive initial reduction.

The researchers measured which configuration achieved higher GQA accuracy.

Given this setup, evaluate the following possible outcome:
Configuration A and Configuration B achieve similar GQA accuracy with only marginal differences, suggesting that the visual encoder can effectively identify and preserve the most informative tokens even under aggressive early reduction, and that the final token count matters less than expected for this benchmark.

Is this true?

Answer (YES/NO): NO